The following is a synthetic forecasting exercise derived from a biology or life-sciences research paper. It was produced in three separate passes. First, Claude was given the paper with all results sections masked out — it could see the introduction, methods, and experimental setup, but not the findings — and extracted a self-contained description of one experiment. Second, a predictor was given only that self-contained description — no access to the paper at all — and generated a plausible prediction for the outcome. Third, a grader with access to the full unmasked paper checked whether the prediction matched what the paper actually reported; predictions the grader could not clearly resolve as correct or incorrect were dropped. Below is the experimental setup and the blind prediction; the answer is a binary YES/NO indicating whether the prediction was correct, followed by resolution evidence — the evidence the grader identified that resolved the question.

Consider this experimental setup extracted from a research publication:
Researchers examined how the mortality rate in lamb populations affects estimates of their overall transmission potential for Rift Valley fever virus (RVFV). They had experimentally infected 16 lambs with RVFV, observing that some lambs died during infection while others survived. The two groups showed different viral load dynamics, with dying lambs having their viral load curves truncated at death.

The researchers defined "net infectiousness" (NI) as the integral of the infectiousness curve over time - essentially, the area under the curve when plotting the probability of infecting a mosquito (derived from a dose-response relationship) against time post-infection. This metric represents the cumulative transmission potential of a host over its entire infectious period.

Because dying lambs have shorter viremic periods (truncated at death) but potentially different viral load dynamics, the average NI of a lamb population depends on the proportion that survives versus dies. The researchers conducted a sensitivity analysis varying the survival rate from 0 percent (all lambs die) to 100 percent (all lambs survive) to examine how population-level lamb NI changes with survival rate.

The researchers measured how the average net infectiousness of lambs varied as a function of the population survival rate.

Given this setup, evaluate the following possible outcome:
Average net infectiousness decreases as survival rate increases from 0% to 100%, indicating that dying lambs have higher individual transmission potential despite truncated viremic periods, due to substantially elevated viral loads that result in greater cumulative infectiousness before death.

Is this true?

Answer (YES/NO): NO